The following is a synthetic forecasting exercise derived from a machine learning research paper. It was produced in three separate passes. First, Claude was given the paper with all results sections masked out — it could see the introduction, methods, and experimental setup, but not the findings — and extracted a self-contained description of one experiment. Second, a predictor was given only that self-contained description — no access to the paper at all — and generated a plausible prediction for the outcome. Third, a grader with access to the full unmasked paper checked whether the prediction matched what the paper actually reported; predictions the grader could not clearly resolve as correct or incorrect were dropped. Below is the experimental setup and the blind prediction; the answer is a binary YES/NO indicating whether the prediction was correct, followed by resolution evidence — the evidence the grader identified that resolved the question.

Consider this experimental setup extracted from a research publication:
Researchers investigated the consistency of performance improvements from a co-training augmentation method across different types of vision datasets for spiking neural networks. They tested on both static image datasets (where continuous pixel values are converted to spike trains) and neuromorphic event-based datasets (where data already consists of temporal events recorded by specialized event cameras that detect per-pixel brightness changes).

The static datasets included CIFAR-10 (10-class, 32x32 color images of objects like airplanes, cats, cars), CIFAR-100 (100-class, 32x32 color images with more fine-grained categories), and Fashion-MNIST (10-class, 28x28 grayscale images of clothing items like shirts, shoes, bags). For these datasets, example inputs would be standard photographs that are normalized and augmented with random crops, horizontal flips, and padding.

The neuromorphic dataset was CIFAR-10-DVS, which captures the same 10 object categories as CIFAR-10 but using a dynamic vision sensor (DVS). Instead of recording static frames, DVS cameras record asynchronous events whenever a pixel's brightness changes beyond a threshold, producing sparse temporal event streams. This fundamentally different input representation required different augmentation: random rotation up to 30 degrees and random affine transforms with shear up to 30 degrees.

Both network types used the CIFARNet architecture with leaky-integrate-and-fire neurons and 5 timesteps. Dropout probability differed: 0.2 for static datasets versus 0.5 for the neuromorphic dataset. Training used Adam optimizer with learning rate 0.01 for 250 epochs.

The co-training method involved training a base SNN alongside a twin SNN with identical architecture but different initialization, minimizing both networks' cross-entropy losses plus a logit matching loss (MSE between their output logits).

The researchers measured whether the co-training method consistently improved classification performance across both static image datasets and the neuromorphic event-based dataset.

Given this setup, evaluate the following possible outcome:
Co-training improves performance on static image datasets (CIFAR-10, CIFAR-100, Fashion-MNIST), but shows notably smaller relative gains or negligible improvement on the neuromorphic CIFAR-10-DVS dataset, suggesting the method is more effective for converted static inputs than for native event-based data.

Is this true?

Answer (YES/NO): NO